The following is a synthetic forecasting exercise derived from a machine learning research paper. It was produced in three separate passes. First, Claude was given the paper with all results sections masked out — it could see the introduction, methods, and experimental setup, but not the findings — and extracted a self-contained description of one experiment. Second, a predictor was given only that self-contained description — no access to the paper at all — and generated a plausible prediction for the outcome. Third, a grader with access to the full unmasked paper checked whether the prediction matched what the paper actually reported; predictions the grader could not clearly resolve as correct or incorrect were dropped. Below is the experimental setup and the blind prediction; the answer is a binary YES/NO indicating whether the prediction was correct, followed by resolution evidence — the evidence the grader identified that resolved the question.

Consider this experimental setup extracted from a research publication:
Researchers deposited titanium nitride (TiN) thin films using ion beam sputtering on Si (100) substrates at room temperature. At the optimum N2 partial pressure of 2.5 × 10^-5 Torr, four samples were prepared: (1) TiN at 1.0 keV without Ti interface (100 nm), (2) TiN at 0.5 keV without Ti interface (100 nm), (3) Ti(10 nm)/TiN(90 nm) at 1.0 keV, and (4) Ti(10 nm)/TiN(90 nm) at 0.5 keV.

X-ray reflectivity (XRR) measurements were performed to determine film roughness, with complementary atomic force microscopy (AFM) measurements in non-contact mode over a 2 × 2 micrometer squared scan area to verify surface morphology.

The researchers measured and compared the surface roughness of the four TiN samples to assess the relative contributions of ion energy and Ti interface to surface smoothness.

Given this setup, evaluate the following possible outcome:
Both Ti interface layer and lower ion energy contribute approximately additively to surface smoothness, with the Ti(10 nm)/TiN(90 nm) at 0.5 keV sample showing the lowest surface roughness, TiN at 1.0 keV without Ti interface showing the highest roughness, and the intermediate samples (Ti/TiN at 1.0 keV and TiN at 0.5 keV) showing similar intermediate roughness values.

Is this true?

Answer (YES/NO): NO